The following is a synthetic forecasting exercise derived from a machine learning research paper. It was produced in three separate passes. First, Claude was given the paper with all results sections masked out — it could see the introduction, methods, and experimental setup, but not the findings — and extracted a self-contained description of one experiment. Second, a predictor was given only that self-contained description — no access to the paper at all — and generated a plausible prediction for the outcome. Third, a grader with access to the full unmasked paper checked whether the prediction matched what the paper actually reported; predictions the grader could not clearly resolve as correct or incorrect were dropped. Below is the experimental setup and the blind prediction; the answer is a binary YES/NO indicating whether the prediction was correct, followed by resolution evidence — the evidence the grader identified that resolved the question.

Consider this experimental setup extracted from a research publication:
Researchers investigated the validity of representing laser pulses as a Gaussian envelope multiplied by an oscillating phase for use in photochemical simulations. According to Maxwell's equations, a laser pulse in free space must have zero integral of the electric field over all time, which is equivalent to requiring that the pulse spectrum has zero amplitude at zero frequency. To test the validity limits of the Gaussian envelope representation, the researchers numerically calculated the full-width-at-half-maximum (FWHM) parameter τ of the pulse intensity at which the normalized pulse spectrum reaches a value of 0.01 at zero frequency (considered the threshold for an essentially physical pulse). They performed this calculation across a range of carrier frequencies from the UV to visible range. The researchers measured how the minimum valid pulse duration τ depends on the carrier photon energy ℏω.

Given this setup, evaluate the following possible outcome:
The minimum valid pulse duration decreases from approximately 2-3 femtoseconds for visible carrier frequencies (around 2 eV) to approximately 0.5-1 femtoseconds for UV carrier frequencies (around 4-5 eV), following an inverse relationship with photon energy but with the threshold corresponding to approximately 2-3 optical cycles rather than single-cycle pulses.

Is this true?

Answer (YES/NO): NO